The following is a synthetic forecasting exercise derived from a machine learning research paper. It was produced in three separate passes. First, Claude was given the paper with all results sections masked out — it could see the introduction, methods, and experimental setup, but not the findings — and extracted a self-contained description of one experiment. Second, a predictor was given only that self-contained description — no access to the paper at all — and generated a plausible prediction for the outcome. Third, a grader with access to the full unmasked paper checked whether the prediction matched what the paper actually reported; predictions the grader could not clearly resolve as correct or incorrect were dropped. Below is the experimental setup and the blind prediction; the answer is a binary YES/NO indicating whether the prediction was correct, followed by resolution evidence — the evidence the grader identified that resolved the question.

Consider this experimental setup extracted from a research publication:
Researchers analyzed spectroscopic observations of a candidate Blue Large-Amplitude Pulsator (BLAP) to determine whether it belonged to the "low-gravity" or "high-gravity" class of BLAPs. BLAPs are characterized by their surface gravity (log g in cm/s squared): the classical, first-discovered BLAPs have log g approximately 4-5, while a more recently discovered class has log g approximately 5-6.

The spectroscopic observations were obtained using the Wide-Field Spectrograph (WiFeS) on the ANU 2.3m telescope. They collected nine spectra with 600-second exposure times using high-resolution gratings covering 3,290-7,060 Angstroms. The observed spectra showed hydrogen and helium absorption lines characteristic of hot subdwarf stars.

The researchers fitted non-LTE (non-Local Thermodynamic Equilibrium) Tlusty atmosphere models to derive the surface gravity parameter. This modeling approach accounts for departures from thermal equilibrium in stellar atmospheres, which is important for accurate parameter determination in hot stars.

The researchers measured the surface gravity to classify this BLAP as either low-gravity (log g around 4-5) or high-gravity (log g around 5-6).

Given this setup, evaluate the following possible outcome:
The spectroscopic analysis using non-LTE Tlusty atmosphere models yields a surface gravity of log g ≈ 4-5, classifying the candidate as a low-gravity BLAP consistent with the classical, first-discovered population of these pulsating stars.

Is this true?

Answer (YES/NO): YES